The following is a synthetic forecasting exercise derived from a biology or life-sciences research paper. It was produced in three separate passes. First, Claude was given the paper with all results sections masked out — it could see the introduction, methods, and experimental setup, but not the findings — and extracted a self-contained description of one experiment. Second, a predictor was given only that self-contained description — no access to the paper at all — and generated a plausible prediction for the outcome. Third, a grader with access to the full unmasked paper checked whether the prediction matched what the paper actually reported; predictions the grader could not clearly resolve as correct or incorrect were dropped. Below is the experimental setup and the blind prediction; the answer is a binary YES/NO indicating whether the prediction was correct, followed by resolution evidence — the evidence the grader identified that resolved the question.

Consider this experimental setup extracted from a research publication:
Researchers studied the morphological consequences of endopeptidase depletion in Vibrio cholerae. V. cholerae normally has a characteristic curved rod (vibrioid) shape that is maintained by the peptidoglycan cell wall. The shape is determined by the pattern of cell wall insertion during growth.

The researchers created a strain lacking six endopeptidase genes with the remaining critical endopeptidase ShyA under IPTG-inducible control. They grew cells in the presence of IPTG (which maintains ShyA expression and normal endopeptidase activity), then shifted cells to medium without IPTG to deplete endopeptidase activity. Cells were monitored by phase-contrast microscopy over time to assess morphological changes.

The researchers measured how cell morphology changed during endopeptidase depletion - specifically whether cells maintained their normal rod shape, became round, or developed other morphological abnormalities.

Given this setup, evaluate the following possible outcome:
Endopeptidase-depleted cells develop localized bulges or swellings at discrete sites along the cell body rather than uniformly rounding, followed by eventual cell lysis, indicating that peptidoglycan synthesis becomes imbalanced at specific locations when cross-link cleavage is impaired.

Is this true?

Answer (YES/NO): NO